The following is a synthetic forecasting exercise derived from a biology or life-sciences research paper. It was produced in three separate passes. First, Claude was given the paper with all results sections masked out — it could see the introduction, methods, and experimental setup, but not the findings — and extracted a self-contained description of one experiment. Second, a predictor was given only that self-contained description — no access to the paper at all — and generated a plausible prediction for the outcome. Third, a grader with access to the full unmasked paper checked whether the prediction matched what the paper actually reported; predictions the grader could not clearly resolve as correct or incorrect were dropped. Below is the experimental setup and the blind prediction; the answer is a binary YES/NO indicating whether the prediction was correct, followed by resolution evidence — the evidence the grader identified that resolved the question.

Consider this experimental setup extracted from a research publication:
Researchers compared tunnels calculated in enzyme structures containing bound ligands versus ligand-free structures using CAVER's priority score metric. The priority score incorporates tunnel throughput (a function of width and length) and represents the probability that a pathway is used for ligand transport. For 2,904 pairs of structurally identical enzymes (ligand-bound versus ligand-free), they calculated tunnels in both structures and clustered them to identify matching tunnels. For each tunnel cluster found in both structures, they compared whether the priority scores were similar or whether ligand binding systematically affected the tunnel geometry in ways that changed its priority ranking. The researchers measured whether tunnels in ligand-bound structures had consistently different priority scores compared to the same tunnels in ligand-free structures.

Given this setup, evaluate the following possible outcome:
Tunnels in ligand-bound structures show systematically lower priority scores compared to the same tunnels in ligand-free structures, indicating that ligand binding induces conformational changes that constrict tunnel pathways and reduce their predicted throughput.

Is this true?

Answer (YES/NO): NO